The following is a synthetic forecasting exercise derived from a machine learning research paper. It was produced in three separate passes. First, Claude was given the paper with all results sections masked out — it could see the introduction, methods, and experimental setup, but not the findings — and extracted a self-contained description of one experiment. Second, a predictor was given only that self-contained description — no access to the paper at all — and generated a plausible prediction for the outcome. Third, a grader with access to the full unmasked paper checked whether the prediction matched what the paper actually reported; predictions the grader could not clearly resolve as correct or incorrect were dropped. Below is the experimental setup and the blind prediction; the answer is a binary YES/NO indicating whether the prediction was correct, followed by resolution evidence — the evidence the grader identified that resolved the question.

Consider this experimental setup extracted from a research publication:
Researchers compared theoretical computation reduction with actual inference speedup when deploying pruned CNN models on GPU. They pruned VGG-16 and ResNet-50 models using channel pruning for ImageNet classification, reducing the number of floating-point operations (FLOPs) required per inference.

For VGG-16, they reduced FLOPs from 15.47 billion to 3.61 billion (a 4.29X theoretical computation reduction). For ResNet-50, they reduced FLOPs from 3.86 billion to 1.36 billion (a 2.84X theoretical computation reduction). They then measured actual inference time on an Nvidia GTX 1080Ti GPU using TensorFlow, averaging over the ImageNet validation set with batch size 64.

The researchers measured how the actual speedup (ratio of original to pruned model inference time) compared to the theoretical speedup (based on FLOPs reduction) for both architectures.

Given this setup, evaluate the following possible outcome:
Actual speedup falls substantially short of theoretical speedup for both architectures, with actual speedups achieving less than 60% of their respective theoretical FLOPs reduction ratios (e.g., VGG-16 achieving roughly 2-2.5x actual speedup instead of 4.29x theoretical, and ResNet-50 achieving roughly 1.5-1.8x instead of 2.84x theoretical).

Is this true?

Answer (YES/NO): NO